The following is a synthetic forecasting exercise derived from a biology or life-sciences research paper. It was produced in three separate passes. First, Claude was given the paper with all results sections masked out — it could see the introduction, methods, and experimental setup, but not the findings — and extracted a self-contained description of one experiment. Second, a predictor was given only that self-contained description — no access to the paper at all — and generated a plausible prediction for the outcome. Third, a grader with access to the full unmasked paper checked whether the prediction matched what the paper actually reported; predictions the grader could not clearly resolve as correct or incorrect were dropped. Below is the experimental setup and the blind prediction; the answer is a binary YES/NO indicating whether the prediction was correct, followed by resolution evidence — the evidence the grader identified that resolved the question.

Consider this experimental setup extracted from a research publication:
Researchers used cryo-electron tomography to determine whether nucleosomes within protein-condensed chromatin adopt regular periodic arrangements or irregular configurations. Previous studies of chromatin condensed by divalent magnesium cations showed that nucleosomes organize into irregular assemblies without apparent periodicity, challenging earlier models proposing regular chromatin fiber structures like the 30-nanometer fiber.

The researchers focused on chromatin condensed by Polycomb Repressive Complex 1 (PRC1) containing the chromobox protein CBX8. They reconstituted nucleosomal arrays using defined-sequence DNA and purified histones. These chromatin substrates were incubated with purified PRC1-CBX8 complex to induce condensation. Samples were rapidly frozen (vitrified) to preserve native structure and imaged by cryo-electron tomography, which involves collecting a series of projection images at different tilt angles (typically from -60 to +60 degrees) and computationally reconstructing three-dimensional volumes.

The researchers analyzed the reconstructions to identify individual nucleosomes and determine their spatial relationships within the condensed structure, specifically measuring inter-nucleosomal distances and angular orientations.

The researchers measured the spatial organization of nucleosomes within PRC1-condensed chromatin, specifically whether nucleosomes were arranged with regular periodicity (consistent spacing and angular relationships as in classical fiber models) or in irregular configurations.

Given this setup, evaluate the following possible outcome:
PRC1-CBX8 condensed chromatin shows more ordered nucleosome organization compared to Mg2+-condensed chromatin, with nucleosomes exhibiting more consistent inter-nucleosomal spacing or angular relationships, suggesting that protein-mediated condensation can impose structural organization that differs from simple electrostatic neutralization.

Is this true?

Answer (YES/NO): NO